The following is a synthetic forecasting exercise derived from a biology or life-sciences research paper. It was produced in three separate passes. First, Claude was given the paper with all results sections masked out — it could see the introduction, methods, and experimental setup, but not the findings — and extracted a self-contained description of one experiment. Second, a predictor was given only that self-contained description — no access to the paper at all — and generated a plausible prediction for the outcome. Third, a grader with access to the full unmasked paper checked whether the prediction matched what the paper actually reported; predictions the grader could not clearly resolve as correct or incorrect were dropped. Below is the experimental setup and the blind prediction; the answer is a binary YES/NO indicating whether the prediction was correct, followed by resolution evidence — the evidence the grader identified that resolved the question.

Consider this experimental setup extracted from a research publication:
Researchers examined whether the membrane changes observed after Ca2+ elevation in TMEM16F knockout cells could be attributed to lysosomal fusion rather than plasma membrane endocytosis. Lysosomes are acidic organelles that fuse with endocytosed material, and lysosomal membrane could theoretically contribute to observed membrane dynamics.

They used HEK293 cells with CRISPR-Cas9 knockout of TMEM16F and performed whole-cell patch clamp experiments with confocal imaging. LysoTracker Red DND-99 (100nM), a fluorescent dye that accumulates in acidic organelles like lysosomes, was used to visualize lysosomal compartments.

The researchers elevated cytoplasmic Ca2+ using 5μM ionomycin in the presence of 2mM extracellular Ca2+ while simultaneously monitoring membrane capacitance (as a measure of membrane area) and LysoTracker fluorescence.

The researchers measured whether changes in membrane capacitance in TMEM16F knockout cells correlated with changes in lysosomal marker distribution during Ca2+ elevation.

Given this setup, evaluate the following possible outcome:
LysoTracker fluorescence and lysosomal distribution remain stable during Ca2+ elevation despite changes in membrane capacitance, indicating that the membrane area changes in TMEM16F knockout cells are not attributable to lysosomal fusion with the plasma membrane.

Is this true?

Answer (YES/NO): YES